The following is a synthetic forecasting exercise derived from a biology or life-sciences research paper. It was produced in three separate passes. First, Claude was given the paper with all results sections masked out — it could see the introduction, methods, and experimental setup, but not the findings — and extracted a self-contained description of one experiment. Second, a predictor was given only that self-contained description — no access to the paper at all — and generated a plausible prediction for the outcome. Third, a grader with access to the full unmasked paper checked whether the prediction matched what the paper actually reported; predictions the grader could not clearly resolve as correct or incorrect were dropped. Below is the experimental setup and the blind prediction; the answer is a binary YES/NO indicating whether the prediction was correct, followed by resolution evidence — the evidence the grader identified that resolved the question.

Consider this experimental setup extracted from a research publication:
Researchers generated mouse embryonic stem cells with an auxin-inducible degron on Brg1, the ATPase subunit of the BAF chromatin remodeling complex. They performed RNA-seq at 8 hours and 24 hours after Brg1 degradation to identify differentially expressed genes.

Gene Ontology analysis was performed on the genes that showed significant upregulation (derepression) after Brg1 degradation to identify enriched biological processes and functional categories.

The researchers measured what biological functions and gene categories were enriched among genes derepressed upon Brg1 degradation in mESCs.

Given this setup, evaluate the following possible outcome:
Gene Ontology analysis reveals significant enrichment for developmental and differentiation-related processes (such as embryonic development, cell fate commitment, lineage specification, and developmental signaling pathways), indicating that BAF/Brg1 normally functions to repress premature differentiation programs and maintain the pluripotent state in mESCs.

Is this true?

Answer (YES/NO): YES